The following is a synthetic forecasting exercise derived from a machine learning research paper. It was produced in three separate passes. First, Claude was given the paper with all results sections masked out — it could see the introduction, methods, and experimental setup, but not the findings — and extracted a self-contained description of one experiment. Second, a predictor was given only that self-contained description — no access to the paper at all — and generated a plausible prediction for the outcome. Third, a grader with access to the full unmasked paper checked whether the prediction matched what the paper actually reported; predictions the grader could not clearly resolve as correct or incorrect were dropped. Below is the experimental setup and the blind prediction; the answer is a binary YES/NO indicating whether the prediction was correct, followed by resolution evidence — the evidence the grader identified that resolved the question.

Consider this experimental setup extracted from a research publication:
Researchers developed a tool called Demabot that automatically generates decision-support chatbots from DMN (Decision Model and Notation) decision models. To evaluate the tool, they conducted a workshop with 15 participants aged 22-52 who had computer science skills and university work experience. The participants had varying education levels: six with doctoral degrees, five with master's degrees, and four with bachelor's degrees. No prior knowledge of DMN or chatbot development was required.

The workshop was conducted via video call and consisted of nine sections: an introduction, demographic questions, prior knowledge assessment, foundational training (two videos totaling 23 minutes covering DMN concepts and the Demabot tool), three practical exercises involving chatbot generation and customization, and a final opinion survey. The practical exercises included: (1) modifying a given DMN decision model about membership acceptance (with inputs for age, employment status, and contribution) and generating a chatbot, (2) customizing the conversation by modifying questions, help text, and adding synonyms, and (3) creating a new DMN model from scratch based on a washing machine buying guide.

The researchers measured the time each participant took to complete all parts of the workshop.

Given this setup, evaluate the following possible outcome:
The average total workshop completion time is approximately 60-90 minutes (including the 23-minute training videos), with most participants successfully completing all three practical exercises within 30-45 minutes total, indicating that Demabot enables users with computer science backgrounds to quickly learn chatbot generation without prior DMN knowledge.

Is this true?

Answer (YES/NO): NO